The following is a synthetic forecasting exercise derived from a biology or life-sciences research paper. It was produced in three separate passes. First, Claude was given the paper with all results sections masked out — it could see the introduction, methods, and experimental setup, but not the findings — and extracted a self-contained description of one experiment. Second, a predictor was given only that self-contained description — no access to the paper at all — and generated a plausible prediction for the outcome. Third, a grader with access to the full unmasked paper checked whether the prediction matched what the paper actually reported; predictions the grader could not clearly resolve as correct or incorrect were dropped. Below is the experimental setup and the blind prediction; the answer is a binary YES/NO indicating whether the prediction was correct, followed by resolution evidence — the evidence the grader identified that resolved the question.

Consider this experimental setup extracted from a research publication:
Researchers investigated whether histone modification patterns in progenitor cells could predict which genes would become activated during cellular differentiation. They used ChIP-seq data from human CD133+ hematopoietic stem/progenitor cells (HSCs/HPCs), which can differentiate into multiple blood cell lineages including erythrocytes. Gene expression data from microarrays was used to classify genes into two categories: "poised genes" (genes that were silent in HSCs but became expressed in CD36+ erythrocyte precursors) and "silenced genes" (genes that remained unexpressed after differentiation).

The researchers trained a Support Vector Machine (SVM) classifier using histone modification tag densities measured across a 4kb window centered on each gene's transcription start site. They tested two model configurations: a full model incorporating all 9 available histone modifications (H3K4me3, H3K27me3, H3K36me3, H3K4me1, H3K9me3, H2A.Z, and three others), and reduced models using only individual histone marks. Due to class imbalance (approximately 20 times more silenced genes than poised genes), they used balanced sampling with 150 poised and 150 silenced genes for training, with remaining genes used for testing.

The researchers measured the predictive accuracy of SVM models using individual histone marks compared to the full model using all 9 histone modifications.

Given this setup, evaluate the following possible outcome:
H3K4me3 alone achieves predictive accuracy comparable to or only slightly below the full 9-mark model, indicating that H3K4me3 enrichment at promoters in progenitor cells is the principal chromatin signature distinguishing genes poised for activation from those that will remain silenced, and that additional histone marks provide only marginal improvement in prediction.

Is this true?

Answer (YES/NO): NO